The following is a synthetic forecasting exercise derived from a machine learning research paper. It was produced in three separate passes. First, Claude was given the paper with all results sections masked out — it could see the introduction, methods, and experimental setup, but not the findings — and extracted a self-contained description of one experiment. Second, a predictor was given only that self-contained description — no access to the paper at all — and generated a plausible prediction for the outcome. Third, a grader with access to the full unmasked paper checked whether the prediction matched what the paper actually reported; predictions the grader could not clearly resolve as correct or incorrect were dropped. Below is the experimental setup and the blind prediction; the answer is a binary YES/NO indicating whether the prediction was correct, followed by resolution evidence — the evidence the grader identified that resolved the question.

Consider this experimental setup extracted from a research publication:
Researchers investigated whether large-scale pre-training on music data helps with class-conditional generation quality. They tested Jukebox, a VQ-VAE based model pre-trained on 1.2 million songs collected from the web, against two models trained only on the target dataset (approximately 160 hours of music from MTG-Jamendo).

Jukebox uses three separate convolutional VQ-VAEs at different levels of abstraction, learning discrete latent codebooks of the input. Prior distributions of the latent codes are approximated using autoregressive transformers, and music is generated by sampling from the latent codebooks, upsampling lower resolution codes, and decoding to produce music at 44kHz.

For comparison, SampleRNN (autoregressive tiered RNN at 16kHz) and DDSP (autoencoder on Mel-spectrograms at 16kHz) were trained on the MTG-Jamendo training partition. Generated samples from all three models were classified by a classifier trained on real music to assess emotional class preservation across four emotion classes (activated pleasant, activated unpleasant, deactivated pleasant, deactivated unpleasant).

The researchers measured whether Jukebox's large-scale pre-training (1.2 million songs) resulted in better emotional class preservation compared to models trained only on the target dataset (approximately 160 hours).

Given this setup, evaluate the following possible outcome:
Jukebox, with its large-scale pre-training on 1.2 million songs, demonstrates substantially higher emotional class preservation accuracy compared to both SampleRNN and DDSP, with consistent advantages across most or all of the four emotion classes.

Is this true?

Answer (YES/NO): NO